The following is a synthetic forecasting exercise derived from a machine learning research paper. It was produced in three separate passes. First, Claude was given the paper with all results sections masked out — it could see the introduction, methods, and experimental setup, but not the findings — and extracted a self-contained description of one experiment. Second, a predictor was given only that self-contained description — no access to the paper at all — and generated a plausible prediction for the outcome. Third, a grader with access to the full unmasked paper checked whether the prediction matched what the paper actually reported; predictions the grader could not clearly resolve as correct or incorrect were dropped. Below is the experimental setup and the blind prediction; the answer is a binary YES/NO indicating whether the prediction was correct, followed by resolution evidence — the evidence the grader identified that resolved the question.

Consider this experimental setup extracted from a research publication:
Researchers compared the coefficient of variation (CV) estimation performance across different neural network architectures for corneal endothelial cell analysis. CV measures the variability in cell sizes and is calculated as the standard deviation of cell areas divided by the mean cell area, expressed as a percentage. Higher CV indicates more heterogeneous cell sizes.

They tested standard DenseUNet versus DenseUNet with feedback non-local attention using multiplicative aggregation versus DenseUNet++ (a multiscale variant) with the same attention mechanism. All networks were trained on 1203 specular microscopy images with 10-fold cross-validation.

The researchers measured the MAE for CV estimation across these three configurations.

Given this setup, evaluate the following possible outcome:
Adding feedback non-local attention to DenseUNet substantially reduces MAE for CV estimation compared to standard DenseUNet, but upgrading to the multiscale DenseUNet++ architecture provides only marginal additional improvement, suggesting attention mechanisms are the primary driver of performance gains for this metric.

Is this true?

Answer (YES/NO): NO